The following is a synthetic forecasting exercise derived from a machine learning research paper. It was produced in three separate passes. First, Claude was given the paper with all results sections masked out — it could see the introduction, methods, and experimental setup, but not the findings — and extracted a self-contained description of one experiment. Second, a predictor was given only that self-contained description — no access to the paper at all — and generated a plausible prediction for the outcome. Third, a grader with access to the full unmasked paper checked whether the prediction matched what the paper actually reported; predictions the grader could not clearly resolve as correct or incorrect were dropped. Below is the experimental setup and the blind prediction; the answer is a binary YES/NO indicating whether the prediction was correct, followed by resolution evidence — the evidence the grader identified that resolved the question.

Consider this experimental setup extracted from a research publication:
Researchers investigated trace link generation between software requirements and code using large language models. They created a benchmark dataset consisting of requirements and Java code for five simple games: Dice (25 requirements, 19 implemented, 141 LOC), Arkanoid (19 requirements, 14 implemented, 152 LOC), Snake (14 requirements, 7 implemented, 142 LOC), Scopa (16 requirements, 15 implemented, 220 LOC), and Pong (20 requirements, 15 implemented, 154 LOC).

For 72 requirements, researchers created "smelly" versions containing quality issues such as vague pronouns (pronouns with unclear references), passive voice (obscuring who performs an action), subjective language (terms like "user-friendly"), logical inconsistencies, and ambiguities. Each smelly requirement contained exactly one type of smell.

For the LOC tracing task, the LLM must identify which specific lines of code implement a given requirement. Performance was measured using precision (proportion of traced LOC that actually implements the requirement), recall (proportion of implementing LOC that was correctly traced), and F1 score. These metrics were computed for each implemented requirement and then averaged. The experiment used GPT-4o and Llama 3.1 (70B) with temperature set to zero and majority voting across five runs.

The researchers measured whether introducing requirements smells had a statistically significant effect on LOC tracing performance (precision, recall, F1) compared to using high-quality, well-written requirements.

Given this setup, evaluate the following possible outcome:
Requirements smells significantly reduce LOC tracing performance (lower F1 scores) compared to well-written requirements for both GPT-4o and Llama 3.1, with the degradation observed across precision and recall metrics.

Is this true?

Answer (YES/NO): NO